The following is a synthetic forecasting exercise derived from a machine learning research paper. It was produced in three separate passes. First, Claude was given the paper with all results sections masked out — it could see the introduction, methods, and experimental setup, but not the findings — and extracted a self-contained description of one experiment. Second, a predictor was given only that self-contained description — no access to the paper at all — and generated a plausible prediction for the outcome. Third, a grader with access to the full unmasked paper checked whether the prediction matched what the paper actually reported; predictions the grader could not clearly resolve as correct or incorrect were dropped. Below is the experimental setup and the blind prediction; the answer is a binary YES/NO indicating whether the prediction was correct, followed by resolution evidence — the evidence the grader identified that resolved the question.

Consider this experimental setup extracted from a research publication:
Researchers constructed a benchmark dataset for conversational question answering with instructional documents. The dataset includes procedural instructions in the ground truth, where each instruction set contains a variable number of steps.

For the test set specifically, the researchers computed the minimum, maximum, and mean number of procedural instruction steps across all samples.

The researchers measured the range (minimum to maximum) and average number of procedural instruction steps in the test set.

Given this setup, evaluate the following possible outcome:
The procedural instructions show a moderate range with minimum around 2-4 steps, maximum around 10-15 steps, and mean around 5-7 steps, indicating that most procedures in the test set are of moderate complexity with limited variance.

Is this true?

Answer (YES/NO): NO